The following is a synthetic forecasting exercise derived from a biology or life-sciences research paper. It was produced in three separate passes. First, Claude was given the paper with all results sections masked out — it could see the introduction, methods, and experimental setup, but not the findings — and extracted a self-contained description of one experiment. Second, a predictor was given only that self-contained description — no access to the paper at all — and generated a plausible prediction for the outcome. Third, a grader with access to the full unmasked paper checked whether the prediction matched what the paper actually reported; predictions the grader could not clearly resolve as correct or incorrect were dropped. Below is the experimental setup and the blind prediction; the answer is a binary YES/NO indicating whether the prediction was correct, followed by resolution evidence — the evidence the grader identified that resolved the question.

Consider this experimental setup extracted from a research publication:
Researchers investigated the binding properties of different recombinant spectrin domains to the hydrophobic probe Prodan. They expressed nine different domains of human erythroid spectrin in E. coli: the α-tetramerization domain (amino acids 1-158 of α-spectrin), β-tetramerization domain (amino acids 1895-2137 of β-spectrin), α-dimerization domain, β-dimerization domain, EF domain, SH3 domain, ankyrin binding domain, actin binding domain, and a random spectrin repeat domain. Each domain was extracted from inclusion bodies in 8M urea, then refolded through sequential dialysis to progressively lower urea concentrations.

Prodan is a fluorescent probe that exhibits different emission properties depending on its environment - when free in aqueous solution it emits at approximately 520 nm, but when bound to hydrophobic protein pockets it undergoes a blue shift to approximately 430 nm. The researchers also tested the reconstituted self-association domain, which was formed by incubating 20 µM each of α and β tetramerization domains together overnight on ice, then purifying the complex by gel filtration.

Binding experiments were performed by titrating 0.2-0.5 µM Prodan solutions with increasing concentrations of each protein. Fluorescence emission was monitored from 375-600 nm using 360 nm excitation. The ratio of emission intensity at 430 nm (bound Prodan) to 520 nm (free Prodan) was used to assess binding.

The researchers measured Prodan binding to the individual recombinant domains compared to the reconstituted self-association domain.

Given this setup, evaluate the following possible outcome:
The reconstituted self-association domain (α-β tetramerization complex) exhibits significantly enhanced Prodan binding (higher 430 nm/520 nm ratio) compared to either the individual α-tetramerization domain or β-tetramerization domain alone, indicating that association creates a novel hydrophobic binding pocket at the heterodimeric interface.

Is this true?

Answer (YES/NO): YES